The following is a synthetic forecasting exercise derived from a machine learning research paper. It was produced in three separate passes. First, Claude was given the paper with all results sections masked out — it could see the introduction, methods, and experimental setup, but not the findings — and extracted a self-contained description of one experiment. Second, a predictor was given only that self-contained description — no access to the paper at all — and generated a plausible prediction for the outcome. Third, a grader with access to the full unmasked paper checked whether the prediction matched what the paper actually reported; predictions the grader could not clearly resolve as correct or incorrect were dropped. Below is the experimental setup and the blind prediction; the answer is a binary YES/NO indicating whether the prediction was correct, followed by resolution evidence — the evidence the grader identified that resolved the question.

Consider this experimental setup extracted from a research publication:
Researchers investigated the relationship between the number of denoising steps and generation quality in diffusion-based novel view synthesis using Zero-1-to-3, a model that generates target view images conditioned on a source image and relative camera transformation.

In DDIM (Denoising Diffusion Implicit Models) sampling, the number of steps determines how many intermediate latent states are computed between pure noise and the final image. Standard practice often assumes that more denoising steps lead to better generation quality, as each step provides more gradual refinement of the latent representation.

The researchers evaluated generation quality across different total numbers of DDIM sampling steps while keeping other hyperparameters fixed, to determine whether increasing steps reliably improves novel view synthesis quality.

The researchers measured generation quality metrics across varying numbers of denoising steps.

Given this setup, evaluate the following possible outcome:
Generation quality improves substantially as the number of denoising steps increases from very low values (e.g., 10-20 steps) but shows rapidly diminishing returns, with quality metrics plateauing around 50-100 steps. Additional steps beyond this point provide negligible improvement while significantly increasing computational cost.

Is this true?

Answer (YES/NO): NO